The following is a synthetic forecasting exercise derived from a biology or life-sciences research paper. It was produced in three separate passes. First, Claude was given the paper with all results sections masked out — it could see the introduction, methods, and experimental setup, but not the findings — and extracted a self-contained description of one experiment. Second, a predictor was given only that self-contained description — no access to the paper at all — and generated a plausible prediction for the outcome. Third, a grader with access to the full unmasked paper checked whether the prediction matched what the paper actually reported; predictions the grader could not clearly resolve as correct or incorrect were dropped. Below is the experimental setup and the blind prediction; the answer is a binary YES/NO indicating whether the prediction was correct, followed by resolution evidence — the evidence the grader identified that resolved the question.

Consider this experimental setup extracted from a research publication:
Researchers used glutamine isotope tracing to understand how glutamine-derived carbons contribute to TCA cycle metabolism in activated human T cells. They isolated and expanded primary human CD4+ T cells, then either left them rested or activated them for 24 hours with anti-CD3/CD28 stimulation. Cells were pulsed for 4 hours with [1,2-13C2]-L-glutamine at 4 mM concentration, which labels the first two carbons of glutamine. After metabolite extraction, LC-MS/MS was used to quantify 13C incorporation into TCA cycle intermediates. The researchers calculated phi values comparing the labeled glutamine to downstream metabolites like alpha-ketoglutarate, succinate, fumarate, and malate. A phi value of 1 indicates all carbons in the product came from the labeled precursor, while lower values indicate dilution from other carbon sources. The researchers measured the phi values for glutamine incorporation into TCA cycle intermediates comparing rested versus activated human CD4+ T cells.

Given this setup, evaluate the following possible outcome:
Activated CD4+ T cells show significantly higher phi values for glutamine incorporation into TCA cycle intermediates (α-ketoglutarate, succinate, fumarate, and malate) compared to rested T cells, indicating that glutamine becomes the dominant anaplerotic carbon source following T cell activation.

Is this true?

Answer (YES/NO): NO